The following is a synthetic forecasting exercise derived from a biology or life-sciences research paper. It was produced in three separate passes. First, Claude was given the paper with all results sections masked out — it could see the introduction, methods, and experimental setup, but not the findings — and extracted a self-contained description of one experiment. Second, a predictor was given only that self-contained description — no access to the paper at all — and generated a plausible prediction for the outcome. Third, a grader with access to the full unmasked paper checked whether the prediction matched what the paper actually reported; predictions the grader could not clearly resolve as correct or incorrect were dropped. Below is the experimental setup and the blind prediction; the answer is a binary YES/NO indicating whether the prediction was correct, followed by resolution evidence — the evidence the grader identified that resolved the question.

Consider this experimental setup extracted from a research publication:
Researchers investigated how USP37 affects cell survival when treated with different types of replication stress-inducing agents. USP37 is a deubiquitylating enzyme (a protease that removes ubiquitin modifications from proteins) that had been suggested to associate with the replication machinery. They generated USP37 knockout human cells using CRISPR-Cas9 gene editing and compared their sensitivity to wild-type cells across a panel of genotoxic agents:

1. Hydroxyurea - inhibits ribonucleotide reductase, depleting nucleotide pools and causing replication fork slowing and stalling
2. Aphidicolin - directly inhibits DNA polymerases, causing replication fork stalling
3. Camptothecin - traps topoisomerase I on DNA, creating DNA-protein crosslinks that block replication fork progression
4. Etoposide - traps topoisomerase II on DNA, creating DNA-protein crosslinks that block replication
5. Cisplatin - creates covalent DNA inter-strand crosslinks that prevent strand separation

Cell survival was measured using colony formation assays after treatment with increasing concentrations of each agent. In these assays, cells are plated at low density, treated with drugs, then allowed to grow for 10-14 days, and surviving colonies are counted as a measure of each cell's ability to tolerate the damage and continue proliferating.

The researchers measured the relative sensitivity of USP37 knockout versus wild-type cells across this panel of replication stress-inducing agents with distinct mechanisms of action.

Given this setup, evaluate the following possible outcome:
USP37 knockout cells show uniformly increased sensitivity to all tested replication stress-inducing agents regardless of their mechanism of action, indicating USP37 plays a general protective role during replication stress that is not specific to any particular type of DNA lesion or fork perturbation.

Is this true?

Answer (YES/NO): NO